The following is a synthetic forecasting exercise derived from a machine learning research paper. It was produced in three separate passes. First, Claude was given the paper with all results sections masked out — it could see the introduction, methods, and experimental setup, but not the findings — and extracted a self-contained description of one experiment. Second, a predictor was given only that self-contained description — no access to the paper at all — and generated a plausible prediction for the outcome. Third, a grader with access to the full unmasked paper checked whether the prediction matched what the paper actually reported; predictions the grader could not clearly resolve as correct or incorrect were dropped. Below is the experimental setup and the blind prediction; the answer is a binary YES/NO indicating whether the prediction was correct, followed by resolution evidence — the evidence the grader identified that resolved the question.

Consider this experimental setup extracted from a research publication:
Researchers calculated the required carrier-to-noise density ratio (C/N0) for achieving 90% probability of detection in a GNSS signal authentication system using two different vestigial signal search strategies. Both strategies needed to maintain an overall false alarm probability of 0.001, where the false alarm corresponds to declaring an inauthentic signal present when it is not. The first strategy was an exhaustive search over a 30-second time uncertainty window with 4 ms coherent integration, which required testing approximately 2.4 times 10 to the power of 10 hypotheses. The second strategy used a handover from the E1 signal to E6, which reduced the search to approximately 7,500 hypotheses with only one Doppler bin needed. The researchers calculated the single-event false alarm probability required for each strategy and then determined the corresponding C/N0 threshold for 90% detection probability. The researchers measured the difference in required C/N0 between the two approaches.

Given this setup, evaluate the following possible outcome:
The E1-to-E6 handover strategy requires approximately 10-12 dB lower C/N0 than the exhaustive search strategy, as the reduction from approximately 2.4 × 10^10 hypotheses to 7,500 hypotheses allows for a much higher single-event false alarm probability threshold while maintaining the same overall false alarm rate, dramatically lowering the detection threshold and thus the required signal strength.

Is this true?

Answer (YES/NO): NO